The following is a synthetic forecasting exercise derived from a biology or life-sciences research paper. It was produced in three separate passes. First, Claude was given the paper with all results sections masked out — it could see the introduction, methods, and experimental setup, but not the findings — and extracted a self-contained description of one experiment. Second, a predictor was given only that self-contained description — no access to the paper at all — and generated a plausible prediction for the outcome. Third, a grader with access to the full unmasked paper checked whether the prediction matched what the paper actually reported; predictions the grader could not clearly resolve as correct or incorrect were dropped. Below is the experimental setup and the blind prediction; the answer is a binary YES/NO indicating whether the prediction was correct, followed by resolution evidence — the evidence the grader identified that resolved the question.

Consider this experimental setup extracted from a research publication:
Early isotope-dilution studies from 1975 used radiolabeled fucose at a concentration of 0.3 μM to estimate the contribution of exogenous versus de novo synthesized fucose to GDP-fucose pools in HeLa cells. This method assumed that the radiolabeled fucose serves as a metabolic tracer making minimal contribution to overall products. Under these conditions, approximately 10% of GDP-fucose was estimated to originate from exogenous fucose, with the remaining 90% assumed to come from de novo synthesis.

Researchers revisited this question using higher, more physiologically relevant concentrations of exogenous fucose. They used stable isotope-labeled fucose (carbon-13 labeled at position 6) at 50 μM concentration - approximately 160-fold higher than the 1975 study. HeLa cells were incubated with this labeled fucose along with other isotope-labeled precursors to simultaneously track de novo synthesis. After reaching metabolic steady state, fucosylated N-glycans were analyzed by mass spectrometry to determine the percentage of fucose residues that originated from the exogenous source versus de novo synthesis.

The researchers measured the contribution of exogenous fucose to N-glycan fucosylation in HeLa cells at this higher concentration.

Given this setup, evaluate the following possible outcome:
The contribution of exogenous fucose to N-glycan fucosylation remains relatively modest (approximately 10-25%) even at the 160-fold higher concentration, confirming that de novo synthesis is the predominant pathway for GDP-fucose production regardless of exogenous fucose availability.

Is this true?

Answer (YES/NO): NO